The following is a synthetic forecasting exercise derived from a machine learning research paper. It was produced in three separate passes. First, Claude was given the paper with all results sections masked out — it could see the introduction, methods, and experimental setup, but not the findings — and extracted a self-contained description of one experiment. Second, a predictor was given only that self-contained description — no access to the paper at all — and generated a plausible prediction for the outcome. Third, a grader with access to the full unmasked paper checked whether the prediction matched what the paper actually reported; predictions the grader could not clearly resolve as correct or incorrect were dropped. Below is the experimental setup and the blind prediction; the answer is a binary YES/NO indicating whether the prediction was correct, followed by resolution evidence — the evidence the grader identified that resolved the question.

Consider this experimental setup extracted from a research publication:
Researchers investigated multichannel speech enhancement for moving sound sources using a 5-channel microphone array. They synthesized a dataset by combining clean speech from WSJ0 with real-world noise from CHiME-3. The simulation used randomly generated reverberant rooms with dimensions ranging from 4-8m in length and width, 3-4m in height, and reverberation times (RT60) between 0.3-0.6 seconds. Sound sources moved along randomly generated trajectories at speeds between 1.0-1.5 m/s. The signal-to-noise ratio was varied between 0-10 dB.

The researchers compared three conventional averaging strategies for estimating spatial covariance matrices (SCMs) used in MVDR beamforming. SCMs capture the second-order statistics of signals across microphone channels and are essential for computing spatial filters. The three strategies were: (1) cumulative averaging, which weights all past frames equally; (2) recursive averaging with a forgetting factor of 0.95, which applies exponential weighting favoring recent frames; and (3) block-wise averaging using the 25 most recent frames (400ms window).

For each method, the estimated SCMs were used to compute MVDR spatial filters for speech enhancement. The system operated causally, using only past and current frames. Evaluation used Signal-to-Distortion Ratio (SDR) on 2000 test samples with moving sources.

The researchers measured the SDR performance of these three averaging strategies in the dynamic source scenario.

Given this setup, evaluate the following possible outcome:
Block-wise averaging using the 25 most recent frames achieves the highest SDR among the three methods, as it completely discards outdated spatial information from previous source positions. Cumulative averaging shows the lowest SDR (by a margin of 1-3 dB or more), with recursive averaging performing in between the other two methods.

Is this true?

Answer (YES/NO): NO